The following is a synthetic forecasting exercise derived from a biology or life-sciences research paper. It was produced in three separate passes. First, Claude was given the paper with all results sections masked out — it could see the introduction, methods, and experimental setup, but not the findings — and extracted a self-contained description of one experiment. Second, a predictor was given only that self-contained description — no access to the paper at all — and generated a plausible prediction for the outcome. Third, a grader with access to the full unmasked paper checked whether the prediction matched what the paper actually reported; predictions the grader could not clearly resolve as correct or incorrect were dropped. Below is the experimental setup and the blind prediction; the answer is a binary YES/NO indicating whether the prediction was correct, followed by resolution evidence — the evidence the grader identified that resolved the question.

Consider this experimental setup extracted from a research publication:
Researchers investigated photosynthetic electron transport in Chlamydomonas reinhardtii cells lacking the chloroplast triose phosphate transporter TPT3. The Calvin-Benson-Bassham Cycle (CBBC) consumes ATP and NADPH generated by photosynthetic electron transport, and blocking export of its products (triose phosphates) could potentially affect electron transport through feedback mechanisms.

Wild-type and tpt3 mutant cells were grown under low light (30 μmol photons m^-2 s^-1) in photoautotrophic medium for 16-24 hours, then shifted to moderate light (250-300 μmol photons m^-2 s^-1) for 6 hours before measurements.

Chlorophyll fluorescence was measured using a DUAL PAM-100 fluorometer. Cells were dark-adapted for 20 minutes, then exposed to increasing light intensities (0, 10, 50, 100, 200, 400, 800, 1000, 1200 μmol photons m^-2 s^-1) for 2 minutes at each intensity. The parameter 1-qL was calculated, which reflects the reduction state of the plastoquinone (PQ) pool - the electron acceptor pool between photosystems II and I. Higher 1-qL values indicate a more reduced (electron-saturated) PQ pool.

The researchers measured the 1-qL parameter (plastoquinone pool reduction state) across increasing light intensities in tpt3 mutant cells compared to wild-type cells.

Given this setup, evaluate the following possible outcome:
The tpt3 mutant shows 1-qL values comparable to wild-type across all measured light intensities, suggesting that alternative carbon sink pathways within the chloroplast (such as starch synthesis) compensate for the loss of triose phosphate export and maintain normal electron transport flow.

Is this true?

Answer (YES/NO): NO